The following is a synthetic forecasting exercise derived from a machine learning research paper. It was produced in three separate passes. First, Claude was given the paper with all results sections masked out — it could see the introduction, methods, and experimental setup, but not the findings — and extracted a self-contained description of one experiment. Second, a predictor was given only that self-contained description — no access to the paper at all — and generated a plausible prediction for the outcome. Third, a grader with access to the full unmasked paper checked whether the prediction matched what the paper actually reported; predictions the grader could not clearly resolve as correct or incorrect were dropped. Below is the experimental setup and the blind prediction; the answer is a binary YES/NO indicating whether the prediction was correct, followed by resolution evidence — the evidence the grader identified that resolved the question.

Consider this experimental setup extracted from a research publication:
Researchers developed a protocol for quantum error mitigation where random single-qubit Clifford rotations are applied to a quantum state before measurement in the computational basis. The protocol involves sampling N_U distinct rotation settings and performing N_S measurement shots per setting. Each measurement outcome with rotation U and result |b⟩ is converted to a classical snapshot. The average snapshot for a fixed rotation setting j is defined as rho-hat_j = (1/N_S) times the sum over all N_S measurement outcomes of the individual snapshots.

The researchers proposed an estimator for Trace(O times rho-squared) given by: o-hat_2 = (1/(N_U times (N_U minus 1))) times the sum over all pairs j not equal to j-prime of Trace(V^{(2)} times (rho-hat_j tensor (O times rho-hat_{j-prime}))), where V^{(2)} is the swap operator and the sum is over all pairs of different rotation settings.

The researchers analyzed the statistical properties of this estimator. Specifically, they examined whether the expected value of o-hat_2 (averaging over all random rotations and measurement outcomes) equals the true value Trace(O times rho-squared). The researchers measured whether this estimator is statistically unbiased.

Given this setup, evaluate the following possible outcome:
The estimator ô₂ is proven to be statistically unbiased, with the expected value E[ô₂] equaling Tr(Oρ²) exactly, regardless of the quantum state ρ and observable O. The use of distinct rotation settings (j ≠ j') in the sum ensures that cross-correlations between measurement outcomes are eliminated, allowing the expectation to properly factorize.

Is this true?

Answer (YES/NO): YES